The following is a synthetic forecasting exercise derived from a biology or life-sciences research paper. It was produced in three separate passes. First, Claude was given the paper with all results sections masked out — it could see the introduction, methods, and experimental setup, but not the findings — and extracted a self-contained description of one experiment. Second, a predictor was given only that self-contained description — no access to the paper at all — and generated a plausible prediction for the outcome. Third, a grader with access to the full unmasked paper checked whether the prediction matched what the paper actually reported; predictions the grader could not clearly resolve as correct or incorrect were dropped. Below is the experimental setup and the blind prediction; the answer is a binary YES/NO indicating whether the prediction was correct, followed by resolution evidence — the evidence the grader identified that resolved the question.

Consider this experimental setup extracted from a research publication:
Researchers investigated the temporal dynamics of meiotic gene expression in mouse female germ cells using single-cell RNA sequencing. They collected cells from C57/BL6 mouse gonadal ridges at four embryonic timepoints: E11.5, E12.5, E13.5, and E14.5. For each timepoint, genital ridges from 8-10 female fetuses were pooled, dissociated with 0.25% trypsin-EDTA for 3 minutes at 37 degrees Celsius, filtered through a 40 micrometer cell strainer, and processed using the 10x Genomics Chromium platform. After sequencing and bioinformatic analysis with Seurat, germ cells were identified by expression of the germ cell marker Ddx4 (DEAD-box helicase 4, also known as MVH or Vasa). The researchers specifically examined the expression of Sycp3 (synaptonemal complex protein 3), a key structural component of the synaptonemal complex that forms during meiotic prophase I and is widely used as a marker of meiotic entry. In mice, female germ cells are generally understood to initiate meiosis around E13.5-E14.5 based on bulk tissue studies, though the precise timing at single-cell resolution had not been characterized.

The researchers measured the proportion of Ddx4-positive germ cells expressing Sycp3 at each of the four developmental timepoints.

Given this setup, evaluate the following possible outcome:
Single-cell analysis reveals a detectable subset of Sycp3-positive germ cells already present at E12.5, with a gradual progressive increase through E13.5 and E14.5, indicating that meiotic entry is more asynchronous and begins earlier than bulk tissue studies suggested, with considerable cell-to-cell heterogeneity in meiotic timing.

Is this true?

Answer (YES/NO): NO